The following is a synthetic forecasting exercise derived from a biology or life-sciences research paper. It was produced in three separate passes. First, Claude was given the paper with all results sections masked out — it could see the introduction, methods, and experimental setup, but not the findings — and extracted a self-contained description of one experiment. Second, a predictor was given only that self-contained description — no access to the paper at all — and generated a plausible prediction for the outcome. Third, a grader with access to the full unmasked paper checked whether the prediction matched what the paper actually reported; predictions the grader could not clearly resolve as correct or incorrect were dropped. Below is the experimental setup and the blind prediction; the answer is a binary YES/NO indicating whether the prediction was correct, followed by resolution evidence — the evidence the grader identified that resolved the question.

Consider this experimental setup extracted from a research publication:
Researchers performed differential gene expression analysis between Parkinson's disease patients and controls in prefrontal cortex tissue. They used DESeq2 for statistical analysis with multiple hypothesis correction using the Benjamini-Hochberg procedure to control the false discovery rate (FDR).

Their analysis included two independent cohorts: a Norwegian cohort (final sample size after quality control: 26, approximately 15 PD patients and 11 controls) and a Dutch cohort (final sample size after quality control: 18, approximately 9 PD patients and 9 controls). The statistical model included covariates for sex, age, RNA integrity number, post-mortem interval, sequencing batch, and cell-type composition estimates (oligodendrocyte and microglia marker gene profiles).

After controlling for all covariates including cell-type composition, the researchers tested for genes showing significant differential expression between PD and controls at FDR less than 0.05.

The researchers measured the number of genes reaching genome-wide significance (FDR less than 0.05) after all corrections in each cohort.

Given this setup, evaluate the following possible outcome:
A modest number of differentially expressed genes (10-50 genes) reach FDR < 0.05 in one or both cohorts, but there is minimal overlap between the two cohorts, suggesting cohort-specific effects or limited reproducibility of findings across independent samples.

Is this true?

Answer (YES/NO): NO